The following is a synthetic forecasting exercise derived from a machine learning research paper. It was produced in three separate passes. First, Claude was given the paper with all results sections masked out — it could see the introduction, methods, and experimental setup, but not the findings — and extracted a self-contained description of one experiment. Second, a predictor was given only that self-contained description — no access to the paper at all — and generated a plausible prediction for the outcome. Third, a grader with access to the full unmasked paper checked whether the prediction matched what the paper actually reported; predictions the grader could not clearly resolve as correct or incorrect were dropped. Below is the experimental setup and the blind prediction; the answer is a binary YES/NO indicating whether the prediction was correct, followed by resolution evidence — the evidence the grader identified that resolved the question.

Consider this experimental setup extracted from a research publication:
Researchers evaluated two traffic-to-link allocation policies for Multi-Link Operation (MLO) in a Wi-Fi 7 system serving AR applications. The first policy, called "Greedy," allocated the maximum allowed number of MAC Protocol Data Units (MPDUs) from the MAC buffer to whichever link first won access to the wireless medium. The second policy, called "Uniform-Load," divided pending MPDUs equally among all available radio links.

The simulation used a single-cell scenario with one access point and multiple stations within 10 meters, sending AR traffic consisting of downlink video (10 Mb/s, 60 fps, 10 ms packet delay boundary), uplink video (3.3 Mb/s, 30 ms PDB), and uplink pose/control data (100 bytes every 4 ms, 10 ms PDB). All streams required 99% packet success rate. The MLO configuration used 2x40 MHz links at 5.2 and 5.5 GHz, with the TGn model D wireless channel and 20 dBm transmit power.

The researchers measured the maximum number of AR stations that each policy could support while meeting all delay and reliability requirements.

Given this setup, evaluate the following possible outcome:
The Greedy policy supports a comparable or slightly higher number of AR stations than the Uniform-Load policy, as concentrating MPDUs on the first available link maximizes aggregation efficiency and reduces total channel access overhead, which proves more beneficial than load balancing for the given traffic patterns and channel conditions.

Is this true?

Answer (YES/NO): YES